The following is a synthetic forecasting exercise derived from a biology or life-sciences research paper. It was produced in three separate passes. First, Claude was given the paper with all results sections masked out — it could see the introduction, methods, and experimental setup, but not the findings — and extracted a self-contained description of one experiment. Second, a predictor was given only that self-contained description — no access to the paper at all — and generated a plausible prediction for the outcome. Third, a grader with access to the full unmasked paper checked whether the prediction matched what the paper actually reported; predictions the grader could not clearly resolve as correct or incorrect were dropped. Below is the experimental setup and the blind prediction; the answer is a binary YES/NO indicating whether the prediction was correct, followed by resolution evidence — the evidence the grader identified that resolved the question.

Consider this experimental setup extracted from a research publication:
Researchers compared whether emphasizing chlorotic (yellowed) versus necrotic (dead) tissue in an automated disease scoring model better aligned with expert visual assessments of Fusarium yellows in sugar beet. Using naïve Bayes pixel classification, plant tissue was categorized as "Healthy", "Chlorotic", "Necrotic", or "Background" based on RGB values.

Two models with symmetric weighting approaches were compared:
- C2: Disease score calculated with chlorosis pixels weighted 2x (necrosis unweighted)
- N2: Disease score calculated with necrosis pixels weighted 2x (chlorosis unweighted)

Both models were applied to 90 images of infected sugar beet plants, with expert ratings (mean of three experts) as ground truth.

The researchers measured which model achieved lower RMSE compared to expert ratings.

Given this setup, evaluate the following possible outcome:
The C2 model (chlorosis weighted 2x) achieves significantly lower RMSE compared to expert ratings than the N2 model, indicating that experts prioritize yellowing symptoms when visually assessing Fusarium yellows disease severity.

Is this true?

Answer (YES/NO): NO